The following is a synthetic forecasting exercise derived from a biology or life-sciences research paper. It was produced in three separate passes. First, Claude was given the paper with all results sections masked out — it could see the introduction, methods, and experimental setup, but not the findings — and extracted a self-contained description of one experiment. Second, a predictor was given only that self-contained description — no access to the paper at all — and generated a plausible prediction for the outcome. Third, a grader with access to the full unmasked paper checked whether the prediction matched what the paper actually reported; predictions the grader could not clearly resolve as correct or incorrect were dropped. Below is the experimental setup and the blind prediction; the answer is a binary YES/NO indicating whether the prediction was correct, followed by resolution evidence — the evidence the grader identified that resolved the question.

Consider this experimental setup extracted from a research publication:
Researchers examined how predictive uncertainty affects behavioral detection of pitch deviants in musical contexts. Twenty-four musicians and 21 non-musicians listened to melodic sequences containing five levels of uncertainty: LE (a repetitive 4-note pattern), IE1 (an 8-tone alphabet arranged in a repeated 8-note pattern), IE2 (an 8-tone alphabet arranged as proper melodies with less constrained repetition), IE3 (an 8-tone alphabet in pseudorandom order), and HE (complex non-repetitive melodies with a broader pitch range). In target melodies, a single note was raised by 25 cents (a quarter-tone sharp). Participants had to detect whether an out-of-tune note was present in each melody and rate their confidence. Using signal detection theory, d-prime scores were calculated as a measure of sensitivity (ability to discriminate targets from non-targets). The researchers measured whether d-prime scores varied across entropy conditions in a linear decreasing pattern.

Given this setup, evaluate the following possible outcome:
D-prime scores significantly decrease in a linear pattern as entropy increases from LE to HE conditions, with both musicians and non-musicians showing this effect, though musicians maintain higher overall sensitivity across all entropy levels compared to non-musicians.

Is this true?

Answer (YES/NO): YES